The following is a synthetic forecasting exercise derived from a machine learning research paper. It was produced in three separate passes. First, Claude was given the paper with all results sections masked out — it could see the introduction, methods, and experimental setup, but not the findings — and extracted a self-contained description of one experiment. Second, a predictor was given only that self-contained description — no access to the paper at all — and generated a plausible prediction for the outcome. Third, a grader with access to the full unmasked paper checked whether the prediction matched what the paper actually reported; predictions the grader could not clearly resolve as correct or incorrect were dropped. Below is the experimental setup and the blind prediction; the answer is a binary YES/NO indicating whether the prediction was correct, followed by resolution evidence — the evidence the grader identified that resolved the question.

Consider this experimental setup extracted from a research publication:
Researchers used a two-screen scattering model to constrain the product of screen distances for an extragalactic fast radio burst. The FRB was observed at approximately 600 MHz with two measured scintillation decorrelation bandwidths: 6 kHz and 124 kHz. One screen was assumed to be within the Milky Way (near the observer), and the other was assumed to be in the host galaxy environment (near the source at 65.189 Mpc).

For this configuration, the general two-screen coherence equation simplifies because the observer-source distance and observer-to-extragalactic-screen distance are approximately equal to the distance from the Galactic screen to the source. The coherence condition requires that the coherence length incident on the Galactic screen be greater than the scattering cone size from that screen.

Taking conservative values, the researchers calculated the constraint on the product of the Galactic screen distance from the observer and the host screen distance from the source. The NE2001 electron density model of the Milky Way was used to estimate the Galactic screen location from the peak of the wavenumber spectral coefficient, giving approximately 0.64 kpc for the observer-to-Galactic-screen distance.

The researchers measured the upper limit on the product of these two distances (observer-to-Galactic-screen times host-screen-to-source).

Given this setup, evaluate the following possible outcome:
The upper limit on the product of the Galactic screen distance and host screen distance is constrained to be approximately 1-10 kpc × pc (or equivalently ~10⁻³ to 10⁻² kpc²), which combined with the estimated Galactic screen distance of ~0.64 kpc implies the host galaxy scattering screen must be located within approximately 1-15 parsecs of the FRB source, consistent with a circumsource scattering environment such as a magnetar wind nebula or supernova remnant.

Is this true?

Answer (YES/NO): NO